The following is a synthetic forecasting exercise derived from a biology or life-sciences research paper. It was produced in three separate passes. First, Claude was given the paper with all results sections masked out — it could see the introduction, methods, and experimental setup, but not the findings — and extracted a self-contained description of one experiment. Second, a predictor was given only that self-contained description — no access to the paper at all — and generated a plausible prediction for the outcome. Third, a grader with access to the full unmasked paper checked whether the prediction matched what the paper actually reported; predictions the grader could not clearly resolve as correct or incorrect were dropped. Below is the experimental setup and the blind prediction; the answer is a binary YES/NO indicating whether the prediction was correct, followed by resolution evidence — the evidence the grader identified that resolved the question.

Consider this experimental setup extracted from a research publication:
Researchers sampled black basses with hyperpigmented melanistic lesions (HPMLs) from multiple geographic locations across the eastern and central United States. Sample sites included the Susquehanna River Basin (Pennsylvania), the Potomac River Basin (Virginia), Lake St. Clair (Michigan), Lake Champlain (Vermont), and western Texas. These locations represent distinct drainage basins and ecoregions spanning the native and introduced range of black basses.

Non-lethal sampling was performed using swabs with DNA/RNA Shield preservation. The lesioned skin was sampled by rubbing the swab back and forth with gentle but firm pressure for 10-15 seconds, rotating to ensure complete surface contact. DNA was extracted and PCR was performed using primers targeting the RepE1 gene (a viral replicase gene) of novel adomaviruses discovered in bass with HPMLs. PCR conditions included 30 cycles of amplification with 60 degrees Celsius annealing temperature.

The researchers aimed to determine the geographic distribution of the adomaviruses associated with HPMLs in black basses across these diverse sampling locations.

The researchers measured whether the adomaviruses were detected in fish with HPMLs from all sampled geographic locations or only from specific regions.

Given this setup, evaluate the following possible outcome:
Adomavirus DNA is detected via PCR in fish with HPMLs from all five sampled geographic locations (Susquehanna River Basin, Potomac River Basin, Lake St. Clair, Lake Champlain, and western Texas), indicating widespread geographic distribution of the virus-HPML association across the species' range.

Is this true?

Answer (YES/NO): YES